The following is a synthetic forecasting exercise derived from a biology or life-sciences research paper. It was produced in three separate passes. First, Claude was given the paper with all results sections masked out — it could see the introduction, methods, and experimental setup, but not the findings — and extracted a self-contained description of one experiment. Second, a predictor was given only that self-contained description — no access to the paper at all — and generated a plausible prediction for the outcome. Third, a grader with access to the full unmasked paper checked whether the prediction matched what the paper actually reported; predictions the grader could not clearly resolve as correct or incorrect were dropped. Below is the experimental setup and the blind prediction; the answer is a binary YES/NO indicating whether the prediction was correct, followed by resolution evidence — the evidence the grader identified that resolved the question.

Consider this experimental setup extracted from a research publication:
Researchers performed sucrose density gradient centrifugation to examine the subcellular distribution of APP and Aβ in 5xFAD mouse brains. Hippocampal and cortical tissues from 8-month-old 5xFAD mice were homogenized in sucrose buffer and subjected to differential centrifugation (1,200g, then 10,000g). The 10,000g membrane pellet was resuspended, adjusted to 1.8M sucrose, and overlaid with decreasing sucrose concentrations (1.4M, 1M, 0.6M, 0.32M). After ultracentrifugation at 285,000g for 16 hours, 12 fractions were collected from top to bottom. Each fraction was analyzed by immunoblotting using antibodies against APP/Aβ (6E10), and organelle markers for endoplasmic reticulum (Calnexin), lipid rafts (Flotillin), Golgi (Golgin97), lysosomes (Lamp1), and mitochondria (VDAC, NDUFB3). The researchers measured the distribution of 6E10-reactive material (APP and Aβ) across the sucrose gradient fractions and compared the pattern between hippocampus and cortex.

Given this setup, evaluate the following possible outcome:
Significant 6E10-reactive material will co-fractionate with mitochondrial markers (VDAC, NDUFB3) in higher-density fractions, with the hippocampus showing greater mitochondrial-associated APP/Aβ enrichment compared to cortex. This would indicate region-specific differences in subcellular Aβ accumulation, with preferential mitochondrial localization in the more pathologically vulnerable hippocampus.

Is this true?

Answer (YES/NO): NO